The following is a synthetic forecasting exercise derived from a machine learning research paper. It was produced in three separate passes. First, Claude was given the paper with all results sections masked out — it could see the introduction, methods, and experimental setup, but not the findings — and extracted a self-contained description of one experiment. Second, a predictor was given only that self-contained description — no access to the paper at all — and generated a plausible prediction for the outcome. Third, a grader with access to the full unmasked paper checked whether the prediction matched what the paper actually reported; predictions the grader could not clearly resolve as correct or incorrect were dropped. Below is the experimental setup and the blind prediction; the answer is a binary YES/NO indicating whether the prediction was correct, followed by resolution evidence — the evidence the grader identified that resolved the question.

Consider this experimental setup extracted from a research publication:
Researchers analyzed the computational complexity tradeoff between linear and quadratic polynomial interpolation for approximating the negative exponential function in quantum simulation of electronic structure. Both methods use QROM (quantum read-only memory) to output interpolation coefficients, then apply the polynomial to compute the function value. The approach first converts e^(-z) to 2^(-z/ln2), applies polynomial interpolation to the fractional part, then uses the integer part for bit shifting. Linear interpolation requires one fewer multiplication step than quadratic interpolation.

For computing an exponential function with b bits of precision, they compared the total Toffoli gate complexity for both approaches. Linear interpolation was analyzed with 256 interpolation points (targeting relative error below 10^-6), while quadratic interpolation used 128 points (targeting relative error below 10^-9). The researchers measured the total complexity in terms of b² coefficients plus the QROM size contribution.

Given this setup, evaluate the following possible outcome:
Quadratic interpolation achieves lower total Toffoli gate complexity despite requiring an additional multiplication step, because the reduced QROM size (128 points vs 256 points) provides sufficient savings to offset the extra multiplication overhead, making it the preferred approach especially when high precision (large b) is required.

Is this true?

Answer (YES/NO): NO